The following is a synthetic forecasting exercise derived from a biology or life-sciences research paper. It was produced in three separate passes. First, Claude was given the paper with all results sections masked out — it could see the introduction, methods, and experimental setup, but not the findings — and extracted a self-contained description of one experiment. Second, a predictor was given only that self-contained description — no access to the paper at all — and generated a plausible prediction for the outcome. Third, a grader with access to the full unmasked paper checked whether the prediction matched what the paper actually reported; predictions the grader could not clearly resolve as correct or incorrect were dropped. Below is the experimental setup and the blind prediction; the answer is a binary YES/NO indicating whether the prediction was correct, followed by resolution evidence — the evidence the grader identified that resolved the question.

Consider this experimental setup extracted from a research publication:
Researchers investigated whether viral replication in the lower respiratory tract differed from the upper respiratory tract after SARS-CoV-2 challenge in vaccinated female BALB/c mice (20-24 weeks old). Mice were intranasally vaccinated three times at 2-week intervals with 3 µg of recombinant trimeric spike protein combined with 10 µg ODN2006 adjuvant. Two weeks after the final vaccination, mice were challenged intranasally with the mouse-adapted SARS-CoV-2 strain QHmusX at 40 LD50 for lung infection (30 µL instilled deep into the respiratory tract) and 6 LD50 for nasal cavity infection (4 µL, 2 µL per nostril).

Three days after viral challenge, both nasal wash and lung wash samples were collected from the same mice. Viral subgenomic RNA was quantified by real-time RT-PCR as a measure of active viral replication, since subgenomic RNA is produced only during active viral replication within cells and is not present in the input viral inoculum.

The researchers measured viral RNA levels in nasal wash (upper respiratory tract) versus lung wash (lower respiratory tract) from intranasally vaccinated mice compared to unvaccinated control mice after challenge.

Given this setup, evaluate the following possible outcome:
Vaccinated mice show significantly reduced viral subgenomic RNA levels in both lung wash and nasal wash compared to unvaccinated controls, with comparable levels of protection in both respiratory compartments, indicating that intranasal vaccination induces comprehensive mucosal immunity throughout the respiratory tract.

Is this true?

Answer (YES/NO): YES